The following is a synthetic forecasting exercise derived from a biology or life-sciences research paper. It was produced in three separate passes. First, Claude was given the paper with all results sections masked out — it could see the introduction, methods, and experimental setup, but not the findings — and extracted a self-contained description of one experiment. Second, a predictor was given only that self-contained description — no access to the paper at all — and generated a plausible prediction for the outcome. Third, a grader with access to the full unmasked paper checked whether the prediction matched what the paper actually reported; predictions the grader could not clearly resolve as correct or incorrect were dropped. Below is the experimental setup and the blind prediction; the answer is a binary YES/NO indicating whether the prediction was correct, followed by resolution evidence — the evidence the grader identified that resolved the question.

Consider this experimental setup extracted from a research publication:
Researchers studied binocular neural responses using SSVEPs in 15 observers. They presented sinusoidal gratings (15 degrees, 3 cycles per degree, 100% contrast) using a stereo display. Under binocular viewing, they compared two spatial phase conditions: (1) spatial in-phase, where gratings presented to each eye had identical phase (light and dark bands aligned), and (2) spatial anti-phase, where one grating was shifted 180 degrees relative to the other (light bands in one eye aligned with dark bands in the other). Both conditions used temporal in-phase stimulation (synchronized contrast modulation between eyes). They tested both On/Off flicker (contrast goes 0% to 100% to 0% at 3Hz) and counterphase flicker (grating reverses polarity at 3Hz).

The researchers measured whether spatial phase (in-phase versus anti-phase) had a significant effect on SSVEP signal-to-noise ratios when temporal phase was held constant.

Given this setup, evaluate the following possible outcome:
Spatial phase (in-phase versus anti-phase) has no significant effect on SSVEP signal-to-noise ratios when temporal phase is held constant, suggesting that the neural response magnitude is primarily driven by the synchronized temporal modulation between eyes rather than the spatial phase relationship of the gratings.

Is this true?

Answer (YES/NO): YES